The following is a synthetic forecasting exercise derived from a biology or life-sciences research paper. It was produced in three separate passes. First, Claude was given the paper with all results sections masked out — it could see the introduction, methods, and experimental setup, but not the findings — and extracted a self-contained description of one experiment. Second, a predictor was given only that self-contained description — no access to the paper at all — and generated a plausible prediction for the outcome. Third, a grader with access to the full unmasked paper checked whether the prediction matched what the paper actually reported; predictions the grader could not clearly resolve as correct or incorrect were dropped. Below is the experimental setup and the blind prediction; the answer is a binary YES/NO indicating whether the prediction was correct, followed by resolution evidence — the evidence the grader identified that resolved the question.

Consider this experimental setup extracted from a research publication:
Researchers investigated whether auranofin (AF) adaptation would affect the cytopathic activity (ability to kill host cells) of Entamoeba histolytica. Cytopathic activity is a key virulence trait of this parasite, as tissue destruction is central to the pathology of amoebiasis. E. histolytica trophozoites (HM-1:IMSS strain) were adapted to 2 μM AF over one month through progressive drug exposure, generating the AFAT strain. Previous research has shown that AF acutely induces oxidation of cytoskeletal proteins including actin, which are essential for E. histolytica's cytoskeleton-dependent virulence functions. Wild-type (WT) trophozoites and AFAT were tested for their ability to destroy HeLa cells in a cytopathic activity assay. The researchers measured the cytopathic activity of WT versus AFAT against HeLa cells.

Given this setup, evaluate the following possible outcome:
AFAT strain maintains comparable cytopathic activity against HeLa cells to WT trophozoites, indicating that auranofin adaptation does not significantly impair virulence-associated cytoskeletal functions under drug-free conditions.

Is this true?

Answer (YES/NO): NO